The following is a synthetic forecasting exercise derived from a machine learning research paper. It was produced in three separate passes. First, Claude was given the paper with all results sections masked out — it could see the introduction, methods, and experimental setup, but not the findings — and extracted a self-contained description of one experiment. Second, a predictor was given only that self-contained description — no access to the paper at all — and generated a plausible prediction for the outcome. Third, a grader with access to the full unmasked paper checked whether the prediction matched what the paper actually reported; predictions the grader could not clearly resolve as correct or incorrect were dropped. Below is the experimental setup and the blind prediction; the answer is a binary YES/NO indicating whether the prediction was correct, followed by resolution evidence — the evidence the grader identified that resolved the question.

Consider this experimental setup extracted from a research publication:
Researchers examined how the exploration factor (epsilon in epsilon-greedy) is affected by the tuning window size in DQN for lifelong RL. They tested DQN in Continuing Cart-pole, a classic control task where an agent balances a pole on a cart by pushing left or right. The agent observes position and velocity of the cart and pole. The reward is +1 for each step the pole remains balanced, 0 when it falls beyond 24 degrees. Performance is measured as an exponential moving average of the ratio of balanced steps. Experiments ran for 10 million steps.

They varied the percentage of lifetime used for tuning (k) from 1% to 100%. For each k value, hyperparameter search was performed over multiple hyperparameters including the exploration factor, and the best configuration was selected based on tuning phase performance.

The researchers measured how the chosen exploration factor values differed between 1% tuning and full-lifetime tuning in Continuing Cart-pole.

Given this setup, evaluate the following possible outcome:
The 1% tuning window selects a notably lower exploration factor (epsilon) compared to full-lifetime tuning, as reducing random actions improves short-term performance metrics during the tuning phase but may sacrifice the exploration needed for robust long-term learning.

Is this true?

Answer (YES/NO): YES